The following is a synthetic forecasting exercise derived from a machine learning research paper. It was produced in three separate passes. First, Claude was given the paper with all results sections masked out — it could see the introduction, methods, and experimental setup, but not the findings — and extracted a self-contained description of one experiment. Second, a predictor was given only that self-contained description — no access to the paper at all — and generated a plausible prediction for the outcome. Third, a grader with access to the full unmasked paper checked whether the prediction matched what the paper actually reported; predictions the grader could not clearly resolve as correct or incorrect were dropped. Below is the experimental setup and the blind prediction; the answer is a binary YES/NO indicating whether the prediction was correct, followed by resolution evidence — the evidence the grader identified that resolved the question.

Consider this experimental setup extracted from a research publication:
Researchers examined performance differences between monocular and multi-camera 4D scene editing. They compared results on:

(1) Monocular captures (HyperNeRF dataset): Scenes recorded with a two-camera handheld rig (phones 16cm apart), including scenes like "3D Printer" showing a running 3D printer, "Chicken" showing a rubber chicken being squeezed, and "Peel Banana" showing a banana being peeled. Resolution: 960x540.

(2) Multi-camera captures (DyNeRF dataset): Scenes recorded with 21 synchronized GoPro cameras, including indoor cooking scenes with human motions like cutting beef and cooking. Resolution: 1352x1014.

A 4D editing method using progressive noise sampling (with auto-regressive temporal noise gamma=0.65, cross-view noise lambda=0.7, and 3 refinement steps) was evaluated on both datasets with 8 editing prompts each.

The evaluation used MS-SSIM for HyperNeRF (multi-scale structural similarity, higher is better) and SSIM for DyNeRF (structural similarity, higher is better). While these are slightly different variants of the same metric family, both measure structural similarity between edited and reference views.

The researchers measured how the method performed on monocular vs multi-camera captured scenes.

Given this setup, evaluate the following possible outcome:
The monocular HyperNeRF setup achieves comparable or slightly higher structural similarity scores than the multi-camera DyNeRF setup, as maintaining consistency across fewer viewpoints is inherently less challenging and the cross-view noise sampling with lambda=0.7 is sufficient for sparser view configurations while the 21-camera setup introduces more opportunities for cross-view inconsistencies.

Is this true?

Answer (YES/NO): YES